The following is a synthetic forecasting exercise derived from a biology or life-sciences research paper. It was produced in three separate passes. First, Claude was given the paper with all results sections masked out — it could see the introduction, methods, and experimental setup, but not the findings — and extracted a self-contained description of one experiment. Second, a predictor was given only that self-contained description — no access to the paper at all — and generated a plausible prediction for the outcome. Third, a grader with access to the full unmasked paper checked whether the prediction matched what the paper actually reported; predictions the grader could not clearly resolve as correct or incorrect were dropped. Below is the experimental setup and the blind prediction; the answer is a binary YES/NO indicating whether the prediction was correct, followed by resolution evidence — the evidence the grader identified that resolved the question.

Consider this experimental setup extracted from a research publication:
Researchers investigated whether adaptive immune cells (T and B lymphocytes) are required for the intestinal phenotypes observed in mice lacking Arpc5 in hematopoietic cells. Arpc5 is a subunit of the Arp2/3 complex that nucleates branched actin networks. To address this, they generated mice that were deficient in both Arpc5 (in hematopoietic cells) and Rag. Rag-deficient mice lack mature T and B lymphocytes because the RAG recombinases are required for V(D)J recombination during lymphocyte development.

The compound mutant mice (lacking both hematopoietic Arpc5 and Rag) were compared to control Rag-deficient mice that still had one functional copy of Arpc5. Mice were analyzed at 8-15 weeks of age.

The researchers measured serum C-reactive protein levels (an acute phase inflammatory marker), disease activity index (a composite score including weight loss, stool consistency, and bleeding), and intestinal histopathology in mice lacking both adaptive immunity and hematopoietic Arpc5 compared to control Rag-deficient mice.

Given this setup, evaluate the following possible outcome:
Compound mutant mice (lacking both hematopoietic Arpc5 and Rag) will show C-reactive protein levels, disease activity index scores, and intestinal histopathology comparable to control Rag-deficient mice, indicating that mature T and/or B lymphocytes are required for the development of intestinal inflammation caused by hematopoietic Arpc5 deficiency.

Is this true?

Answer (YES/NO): NO